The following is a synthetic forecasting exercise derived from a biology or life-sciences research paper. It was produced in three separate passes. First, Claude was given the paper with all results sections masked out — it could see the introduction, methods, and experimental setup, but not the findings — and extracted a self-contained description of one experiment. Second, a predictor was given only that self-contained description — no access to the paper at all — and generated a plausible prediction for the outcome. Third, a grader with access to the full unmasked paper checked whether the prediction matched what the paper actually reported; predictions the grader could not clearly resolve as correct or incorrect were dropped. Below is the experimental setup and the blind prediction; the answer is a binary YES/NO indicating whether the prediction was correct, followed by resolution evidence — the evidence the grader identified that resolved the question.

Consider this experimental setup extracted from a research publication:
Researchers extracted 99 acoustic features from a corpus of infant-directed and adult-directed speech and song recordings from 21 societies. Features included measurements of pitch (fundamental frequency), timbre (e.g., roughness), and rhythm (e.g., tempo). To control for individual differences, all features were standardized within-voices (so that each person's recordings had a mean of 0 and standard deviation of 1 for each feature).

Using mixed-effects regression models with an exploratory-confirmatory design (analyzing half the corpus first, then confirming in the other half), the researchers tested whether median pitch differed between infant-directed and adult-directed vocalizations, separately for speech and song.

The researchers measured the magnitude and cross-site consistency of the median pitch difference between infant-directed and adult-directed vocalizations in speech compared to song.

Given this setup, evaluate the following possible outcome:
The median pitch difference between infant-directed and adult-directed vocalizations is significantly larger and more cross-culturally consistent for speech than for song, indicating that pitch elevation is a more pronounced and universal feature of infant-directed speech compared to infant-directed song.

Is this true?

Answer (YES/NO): YES